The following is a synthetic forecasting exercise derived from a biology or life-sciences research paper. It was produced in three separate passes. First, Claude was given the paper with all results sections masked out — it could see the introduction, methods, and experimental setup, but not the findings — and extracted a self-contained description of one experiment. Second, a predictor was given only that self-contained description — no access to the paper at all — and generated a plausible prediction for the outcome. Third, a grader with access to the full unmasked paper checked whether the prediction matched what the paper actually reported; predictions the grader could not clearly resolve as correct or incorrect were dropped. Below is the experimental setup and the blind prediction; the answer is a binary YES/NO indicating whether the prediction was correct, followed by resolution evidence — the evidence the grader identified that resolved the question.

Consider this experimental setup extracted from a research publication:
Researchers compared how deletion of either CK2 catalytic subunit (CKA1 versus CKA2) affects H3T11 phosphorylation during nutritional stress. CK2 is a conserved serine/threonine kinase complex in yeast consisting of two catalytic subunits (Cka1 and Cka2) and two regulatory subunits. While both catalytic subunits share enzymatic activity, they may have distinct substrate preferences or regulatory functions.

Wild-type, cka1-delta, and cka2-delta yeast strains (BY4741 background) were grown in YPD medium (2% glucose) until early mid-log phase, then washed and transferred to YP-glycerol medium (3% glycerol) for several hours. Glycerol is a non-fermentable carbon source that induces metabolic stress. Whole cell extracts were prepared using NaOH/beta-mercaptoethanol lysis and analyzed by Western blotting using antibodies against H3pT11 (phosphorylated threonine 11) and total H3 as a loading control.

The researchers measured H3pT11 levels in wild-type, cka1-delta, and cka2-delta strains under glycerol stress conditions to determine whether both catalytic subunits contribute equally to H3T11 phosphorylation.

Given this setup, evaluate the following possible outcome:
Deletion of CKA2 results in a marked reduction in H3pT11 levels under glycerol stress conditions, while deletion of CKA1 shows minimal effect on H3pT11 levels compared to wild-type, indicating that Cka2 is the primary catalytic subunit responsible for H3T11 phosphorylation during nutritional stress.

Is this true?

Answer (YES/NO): NO